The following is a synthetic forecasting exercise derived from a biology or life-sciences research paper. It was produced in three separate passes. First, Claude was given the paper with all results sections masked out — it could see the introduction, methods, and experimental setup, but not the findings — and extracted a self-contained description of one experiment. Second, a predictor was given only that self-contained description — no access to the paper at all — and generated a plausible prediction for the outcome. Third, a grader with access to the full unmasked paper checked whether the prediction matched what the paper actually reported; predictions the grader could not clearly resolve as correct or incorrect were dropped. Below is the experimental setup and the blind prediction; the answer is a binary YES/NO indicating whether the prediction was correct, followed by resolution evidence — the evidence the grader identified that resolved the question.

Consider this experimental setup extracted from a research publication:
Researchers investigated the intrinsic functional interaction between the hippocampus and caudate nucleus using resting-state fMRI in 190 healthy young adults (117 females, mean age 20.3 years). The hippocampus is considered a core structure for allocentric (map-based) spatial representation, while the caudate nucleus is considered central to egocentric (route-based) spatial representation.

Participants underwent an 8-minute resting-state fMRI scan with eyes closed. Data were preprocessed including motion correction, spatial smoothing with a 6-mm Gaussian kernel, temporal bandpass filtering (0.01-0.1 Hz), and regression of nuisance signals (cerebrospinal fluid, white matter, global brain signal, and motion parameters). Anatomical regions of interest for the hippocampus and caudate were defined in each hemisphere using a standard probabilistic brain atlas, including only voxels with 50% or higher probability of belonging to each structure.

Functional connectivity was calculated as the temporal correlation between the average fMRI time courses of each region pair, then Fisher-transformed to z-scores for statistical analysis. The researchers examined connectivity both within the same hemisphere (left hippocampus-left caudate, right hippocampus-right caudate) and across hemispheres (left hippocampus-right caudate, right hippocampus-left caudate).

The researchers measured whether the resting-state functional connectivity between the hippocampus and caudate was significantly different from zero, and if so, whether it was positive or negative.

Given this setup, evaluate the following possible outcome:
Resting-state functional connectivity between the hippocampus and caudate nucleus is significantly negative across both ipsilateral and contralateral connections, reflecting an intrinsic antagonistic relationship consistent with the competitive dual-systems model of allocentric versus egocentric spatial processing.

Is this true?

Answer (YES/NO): NO